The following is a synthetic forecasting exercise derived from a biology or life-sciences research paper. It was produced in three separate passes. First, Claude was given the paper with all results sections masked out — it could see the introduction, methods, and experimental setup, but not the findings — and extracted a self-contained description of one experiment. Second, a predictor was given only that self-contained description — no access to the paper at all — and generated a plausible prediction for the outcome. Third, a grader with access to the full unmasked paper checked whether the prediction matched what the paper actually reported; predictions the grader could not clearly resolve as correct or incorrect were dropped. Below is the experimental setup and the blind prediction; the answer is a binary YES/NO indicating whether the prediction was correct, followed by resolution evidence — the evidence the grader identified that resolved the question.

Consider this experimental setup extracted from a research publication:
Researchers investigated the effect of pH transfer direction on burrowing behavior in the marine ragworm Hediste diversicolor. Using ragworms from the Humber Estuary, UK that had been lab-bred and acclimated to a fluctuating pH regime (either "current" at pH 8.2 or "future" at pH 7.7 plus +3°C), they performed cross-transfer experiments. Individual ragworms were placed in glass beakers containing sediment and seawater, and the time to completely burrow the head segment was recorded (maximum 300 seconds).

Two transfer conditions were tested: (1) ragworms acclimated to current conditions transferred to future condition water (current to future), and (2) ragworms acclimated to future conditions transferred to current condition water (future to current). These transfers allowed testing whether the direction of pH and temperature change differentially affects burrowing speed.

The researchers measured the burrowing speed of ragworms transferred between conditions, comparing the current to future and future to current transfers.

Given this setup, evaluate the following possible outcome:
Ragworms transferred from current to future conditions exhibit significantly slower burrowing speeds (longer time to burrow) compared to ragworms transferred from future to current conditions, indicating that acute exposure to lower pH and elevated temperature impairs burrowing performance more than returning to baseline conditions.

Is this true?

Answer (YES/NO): NO